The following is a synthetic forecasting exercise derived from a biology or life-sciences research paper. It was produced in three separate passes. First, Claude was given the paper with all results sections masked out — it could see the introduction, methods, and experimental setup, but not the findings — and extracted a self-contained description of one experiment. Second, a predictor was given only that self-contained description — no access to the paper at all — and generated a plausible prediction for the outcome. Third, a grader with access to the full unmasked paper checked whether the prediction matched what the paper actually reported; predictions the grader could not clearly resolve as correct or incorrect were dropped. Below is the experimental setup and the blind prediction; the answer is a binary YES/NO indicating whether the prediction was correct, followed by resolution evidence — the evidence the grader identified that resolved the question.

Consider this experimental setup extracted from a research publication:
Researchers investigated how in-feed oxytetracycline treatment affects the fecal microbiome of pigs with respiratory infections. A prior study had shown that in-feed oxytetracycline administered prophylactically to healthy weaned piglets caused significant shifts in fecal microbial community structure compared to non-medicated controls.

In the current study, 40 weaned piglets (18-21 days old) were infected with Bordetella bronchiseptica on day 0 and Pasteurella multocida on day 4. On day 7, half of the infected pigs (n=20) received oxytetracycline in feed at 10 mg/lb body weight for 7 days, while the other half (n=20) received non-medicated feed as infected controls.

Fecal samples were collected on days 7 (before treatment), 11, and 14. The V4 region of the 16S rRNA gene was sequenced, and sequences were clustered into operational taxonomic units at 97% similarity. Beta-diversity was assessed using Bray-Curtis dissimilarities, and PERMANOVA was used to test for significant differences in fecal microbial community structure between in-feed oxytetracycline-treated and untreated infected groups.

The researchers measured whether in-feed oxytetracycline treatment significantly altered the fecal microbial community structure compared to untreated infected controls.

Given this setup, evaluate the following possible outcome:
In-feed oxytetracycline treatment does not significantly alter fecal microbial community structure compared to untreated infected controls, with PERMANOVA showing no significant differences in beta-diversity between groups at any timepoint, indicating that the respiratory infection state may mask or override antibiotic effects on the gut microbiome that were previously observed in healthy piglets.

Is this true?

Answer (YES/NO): YES